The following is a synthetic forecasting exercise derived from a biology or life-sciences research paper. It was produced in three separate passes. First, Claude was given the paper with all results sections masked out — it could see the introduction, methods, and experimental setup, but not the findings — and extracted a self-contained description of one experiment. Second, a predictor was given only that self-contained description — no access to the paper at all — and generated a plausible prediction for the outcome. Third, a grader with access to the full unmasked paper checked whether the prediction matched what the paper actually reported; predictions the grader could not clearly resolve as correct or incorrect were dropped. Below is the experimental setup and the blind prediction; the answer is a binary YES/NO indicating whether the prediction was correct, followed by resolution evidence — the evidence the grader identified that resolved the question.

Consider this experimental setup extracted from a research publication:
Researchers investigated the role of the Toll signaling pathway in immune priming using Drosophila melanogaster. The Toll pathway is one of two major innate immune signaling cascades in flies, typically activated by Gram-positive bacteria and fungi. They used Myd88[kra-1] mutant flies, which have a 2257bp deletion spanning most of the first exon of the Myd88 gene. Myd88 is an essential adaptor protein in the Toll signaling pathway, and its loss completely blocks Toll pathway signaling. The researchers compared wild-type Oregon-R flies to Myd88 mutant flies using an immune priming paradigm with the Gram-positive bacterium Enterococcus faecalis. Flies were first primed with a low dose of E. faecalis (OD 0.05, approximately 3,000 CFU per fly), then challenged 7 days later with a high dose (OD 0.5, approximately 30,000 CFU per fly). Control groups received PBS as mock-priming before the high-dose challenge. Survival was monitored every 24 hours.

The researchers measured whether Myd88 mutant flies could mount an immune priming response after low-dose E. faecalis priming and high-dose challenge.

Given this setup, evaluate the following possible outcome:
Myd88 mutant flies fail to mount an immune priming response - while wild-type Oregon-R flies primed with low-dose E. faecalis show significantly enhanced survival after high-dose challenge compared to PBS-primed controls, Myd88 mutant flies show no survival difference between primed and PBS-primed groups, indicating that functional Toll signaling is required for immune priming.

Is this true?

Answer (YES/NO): NO